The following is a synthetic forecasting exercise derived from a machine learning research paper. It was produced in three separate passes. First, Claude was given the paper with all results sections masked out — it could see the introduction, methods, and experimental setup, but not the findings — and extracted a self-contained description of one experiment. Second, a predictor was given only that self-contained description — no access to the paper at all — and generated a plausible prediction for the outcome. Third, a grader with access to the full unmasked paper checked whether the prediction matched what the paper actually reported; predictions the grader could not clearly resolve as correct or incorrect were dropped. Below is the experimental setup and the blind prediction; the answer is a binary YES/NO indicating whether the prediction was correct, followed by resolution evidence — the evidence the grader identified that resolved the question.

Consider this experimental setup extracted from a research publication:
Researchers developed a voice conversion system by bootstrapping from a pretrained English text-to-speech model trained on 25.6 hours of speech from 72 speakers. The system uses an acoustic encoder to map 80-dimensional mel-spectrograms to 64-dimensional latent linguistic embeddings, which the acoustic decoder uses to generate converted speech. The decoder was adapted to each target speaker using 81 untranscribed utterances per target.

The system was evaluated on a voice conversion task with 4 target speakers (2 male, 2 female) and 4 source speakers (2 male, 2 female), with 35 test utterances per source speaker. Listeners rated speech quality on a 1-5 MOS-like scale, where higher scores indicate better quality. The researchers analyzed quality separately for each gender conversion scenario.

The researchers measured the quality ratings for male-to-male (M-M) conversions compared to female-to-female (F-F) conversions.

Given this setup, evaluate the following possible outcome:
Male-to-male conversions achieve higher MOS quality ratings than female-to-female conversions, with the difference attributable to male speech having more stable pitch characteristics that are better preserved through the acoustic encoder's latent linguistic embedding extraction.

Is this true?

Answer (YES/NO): NO